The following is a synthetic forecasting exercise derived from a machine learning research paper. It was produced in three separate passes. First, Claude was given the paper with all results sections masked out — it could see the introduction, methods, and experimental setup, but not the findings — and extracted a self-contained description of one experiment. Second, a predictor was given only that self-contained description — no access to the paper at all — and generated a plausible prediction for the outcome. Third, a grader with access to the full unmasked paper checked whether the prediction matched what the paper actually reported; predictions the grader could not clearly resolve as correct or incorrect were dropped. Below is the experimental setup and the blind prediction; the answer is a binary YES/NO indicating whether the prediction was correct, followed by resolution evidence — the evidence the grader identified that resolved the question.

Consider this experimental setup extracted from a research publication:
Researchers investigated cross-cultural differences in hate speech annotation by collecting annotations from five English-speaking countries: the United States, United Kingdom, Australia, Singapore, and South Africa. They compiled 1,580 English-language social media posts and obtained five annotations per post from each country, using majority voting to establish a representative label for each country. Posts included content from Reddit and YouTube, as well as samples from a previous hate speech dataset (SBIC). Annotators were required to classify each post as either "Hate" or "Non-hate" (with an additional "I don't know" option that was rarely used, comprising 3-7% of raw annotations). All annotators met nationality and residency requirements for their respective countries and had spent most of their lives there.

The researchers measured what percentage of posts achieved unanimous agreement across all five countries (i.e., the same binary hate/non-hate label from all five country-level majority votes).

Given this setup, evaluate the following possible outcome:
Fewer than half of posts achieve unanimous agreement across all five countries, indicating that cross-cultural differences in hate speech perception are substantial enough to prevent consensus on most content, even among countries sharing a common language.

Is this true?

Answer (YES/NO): NO